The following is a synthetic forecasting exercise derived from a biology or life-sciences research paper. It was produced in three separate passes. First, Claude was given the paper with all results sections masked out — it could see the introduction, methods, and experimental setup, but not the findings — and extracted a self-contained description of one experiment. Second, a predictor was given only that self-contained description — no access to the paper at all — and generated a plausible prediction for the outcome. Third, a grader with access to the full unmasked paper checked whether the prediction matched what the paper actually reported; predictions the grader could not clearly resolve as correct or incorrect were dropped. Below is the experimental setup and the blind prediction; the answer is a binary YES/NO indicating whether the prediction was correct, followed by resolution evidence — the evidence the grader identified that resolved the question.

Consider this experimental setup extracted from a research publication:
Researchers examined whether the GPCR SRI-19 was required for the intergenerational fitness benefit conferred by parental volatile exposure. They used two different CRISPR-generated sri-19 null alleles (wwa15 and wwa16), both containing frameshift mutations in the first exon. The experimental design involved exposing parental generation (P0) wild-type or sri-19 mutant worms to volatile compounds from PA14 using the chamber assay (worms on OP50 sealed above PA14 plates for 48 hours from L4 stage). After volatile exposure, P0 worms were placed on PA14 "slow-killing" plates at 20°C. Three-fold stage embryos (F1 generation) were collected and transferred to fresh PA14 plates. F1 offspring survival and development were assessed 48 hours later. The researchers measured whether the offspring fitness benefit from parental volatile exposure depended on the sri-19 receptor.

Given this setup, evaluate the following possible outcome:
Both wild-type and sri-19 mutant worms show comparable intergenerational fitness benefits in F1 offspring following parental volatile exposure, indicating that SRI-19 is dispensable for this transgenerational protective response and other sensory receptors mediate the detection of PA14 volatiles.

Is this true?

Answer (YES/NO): NO